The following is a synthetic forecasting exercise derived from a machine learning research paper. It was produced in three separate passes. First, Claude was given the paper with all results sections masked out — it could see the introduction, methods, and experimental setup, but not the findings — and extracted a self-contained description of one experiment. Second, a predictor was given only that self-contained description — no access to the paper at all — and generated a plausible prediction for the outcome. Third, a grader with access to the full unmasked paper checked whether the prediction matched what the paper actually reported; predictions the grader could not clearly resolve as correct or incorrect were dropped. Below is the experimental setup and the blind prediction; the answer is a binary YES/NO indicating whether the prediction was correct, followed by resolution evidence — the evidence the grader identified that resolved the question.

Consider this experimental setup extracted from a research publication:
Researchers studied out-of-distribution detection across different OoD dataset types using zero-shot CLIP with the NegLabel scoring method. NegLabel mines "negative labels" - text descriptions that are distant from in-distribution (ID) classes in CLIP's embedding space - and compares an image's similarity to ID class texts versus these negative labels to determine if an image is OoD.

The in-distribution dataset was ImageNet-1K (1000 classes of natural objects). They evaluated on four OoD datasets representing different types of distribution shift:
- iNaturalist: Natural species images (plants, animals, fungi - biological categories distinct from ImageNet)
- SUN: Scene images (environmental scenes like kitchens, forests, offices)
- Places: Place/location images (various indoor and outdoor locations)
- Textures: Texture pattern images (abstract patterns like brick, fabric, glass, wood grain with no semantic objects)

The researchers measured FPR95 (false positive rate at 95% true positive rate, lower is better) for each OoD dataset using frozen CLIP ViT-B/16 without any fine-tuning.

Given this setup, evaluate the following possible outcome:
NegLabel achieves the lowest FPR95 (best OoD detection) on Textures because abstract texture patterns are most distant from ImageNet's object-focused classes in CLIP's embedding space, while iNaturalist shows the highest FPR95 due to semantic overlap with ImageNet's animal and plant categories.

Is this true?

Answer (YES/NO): NO